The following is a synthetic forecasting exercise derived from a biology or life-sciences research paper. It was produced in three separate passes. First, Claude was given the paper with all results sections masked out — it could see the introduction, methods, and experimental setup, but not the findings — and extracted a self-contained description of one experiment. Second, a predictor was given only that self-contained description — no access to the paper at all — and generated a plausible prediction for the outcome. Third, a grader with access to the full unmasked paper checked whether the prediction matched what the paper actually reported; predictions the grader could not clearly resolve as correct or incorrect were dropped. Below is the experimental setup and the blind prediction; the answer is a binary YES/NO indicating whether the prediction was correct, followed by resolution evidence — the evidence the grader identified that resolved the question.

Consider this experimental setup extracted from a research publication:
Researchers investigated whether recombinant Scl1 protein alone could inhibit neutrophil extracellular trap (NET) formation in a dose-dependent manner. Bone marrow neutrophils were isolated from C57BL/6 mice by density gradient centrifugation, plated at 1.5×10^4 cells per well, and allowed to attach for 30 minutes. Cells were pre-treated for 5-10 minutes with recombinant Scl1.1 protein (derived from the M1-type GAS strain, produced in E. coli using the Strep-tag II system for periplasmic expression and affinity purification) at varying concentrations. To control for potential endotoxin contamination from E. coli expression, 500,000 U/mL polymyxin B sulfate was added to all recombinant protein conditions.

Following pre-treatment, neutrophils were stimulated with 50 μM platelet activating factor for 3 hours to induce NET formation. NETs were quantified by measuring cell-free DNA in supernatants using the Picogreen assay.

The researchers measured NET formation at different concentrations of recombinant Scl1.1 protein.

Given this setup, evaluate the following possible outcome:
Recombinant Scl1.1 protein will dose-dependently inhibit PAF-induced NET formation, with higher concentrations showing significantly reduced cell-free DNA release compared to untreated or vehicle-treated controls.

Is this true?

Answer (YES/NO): YES